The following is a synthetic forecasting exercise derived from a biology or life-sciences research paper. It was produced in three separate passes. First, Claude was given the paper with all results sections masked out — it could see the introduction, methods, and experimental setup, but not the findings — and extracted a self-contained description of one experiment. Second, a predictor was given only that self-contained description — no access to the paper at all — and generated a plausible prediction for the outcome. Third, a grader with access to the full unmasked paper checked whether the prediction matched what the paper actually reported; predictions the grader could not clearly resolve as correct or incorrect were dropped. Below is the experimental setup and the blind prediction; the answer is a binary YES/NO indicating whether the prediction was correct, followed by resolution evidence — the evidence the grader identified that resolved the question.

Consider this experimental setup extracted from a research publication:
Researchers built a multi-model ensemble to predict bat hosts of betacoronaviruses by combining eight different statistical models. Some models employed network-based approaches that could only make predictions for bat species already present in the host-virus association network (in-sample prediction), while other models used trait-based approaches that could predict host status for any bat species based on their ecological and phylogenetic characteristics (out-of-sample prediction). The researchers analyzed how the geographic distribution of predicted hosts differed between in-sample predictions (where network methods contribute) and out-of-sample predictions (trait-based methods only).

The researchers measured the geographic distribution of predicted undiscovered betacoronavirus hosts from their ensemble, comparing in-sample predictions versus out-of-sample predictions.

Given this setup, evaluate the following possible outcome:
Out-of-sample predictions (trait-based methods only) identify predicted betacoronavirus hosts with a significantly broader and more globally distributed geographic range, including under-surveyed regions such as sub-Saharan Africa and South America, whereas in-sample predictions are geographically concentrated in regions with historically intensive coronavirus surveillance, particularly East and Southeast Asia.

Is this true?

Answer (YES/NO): NO